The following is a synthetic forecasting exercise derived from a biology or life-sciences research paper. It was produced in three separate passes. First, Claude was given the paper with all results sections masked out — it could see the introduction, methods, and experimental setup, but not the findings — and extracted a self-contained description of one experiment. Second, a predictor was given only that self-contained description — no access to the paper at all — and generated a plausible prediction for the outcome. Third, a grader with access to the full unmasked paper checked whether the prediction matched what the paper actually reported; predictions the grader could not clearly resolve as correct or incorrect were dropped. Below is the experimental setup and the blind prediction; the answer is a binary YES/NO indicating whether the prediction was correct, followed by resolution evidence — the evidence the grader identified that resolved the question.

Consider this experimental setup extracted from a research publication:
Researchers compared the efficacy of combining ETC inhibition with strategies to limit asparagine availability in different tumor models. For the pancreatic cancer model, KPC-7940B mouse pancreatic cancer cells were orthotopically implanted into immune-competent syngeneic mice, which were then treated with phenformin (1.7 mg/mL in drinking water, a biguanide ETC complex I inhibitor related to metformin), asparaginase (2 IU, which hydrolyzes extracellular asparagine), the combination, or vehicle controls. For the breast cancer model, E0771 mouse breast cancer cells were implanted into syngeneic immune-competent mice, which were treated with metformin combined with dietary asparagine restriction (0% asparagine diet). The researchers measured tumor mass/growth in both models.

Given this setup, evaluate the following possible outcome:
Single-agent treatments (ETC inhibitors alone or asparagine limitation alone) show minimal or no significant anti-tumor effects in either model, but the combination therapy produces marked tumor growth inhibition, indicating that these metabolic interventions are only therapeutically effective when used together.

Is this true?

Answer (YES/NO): NO